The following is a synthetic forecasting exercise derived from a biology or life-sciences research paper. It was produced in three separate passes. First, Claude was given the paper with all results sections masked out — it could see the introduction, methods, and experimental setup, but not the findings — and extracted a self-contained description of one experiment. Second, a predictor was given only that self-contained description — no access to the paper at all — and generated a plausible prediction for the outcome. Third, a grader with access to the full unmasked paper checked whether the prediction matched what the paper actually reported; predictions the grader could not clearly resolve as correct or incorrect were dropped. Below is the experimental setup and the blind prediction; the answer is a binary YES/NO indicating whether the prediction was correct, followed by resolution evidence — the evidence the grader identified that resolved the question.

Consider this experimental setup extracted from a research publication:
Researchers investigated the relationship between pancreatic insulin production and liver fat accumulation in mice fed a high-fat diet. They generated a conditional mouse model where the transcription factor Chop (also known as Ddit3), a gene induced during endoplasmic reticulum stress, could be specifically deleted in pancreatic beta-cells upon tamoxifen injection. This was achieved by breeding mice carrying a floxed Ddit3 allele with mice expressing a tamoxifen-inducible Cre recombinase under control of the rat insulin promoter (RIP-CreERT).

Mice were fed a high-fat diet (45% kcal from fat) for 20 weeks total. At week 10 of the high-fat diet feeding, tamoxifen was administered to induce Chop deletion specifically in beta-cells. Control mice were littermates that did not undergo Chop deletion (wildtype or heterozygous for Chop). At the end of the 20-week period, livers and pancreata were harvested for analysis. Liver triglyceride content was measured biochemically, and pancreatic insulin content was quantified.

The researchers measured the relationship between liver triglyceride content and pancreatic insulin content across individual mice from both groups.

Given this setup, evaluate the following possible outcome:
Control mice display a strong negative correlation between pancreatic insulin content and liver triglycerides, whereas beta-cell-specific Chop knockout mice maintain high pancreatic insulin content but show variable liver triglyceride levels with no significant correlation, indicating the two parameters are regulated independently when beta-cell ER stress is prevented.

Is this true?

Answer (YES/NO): NO